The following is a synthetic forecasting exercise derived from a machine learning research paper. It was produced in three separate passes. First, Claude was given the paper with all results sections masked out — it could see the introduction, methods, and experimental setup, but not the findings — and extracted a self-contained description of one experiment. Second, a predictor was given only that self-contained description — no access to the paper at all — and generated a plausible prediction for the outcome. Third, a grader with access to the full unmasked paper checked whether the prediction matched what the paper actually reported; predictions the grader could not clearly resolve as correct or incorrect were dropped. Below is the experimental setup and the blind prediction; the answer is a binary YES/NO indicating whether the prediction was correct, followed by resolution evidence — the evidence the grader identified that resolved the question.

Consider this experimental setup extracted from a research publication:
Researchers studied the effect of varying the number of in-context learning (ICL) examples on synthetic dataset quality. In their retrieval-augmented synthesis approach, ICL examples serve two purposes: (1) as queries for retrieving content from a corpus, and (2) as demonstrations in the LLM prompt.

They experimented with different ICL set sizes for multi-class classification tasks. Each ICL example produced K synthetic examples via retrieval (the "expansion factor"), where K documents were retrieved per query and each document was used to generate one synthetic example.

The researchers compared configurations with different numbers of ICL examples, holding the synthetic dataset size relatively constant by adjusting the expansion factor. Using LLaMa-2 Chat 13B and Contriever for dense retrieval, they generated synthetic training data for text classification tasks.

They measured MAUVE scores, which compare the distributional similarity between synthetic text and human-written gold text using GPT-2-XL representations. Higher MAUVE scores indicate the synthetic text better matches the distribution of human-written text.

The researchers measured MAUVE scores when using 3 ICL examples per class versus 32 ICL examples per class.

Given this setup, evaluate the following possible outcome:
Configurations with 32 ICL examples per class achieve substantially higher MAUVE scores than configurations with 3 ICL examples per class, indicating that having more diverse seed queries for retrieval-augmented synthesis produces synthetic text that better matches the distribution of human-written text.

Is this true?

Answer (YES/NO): NO